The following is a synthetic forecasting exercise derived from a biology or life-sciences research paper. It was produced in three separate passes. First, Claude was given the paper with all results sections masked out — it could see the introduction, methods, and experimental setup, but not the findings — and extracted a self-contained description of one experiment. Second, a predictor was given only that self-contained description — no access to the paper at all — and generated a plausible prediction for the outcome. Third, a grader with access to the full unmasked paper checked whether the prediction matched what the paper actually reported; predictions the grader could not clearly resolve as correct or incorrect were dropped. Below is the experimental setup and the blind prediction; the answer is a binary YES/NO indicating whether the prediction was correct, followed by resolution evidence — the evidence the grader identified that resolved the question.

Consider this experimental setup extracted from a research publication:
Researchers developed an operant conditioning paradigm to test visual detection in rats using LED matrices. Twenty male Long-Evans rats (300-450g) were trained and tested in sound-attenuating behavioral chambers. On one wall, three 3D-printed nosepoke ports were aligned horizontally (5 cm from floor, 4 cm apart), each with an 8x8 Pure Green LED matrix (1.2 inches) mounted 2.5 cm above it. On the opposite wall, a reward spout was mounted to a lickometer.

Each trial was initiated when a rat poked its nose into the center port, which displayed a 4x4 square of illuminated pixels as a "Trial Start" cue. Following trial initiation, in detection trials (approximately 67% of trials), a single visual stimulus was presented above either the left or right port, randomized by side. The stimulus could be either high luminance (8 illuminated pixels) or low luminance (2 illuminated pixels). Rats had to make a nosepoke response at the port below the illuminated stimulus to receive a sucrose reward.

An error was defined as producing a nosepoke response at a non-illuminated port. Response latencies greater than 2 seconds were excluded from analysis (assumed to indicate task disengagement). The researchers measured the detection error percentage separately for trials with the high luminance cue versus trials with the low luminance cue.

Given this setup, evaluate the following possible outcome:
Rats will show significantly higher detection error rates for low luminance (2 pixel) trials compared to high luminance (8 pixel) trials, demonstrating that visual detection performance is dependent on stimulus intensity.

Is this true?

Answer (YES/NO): YES